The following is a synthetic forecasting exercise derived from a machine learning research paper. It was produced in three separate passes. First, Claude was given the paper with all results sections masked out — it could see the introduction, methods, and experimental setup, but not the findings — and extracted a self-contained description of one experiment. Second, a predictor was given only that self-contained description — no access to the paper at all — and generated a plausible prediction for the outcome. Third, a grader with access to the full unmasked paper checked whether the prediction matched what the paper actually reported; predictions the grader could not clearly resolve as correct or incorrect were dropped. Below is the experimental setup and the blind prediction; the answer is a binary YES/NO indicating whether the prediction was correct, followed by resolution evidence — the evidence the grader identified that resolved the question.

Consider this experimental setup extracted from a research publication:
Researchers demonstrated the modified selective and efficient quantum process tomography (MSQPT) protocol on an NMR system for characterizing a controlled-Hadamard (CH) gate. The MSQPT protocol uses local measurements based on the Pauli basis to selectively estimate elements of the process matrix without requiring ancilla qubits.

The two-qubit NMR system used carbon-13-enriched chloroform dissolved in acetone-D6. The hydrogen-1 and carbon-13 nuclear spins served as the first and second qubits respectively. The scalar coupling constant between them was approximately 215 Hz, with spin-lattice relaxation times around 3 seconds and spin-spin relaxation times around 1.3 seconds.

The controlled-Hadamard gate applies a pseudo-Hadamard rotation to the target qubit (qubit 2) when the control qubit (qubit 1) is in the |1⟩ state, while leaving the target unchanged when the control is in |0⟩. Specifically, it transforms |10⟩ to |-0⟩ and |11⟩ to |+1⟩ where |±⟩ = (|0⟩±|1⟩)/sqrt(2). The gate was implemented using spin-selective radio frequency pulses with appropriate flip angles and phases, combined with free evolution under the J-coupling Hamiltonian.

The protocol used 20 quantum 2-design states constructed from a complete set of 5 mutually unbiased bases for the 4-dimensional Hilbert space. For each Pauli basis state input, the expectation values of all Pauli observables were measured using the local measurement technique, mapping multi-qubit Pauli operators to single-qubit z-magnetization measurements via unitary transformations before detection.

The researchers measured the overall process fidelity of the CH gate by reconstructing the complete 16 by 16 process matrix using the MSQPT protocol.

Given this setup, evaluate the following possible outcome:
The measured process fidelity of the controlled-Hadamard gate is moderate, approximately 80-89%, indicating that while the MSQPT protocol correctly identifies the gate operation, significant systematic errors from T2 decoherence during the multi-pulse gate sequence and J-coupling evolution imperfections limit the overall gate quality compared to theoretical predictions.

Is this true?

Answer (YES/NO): NO